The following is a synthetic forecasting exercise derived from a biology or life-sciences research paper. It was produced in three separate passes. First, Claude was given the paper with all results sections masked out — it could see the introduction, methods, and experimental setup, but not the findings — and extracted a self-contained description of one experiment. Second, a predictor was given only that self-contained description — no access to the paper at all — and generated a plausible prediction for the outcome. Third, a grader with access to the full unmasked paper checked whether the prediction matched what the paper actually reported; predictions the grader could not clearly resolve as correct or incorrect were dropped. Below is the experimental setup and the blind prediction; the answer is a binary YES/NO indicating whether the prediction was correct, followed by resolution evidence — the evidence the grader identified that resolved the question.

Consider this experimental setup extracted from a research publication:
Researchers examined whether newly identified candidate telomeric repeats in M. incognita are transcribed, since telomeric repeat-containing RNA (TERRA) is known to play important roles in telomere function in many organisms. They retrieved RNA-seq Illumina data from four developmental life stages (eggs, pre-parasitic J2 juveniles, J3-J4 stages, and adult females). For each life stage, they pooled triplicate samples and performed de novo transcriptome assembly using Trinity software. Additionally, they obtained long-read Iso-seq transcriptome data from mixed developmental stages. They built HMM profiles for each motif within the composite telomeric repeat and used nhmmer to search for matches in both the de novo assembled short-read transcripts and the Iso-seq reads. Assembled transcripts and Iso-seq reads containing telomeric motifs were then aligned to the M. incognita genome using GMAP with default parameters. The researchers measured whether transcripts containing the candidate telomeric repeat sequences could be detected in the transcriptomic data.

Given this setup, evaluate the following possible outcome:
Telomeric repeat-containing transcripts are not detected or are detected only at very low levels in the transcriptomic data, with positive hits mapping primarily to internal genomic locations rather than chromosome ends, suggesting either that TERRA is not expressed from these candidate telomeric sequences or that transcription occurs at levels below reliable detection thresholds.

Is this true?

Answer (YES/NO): NO